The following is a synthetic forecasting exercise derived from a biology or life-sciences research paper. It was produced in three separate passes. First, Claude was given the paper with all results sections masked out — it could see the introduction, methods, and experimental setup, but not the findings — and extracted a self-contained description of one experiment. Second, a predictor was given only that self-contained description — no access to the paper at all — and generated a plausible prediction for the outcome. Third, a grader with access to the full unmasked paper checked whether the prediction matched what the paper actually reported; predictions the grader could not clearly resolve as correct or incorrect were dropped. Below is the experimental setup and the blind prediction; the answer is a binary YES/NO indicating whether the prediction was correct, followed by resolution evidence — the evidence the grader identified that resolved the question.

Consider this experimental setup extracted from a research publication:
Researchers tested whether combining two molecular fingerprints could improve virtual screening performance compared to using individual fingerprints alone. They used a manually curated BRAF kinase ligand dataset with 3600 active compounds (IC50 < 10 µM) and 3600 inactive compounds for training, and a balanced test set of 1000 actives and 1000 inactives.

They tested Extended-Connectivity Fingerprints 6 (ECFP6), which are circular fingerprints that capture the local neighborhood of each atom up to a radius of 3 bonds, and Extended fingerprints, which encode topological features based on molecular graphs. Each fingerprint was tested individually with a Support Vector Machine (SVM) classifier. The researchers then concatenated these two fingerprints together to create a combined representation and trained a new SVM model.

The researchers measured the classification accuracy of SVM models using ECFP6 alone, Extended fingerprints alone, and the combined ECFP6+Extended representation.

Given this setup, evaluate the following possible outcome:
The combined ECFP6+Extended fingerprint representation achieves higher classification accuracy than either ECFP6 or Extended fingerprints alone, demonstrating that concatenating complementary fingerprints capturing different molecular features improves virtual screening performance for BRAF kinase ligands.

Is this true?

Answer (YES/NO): YES